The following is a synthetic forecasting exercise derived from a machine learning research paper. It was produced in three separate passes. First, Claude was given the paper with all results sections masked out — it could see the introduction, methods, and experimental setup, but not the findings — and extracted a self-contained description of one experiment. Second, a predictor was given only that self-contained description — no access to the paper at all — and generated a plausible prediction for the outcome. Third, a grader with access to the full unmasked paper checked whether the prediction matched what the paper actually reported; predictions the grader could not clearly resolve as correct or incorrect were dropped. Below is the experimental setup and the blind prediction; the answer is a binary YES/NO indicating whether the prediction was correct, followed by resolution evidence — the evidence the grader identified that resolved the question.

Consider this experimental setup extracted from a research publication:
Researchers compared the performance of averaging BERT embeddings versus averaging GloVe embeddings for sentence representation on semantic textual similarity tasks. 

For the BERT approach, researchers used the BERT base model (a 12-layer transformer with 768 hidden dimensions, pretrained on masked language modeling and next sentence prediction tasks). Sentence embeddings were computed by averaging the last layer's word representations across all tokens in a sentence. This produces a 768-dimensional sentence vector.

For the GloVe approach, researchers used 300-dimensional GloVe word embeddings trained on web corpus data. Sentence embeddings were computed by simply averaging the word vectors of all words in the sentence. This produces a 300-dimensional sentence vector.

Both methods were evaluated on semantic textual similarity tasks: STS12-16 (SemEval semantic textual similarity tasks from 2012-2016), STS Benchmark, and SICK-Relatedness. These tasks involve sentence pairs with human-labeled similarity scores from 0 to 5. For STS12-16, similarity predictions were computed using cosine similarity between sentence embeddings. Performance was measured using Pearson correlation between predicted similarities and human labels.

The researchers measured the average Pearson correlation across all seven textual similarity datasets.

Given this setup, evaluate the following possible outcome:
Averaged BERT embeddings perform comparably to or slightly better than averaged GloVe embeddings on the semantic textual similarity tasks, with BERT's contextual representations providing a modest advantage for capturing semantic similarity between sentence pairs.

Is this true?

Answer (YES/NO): YES